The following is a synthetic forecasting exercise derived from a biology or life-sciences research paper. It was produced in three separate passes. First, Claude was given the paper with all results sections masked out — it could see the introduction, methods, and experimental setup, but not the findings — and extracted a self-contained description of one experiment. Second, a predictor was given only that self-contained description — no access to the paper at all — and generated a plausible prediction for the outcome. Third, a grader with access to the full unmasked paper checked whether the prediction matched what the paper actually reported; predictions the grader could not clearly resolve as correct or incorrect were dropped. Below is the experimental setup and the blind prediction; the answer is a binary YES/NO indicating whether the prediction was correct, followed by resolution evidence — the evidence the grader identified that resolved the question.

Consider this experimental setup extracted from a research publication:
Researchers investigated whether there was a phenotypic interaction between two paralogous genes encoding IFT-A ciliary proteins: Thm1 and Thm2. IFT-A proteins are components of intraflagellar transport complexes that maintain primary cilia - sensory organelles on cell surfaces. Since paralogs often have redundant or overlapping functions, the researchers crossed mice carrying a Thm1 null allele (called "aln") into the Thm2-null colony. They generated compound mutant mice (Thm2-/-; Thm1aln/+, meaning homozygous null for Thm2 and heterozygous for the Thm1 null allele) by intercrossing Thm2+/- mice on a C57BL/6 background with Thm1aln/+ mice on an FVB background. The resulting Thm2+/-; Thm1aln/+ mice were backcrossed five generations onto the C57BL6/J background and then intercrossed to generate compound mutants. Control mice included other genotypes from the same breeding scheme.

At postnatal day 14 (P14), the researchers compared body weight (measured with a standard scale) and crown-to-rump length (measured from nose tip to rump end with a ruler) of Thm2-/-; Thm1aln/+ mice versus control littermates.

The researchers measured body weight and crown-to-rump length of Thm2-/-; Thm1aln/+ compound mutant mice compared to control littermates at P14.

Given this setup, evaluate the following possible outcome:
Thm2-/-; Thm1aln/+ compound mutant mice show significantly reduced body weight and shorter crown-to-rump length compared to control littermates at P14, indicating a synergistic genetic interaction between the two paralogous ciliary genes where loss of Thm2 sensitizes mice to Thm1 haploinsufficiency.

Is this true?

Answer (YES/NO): YES